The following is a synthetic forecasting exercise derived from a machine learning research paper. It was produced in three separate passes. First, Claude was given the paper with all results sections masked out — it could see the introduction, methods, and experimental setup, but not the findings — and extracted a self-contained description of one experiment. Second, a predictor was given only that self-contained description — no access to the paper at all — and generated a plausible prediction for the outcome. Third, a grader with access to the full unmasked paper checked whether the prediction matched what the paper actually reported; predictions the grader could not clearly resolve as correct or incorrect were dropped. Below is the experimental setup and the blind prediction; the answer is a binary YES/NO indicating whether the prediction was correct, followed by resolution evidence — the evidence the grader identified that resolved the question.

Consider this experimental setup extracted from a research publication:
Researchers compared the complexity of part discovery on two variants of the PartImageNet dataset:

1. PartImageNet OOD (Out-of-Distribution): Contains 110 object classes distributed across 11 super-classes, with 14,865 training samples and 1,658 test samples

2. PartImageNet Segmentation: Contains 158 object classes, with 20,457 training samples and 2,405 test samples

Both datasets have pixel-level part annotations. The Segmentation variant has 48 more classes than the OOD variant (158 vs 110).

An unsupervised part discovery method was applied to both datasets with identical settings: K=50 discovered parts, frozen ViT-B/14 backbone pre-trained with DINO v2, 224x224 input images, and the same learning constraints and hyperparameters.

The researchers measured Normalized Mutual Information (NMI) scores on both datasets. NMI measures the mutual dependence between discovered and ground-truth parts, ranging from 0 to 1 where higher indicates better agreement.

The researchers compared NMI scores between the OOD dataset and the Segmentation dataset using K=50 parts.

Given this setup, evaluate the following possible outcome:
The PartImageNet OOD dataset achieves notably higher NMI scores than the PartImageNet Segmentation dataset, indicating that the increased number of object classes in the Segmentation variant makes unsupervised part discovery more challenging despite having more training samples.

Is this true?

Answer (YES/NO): NO